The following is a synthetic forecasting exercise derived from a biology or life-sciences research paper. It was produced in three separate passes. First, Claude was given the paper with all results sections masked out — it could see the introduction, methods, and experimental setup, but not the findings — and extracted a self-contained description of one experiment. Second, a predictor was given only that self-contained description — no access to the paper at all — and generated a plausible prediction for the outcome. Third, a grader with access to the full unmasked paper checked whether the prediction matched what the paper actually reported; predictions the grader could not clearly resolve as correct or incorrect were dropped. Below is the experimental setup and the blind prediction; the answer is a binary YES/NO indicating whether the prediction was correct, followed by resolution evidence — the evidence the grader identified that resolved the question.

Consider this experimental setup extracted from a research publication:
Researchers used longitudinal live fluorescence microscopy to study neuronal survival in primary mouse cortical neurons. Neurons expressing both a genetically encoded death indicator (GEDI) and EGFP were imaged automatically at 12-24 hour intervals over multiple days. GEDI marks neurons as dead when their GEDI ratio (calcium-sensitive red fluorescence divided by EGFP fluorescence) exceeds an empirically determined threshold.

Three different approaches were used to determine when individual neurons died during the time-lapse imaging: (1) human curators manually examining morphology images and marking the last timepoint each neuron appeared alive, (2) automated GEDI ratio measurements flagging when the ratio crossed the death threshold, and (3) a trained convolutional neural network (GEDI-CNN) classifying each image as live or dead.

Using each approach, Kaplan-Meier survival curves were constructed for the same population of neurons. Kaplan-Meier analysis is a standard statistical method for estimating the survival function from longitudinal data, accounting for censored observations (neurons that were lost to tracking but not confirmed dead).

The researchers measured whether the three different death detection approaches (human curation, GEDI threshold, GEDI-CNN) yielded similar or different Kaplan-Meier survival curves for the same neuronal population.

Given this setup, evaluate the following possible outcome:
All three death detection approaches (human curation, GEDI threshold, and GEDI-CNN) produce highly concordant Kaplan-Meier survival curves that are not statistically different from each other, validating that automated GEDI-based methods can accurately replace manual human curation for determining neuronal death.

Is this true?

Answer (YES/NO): NO